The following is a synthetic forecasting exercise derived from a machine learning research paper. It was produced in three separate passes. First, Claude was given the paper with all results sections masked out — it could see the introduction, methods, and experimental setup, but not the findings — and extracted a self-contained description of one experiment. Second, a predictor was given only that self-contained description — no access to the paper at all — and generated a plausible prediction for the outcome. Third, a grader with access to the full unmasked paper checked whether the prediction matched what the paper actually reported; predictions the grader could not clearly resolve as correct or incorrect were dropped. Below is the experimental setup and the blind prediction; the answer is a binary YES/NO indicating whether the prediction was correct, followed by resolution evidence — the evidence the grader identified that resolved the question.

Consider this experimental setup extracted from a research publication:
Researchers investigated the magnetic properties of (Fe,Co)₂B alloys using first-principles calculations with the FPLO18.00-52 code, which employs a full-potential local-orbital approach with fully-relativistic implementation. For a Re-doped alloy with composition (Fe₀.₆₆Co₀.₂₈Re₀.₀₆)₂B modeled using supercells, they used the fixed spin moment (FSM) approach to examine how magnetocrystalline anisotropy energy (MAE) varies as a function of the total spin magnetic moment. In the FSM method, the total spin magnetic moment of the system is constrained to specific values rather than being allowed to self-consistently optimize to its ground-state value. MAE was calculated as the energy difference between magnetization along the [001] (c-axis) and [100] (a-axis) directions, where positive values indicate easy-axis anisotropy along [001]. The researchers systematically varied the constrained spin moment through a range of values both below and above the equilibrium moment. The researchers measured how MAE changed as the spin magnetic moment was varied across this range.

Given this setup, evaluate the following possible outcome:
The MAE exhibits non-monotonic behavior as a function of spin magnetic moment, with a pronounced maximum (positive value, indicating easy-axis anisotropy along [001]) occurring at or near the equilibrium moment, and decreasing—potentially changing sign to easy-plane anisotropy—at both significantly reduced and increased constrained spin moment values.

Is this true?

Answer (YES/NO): NO